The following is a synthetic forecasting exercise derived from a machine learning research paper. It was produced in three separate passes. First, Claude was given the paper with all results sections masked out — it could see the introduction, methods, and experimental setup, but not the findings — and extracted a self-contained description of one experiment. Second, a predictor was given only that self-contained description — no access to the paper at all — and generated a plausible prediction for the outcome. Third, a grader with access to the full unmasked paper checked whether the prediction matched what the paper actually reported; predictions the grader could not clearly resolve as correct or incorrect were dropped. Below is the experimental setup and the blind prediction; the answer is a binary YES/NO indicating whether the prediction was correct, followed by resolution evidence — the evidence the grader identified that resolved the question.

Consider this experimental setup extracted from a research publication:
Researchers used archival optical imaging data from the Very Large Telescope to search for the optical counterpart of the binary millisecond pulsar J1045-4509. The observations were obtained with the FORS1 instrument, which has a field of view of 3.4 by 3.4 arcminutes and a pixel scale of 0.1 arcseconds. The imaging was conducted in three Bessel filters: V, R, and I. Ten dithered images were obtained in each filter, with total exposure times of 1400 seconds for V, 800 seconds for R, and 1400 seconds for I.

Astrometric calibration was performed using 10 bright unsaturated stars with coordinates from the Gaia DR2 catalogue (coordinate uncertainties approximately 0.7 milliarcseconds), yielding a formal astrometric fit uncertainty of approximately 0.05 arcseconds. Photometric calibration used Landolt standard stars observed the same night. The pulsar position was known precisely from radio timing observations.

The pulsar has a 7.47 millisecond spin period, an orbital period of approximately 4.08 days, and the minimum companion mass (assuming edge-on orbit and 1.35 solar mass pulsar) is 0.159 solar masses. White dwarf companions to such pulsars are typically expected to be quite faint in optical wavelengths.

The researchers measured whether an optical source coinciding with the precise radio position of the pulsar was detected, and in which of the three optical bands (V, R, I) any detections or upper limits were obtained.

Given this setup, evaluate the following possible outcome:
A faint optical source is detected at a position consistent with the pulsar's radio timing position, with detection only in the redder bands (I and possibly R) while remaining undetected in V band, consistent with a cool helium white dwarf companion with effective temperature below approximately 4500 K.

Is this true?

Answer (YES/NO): NO